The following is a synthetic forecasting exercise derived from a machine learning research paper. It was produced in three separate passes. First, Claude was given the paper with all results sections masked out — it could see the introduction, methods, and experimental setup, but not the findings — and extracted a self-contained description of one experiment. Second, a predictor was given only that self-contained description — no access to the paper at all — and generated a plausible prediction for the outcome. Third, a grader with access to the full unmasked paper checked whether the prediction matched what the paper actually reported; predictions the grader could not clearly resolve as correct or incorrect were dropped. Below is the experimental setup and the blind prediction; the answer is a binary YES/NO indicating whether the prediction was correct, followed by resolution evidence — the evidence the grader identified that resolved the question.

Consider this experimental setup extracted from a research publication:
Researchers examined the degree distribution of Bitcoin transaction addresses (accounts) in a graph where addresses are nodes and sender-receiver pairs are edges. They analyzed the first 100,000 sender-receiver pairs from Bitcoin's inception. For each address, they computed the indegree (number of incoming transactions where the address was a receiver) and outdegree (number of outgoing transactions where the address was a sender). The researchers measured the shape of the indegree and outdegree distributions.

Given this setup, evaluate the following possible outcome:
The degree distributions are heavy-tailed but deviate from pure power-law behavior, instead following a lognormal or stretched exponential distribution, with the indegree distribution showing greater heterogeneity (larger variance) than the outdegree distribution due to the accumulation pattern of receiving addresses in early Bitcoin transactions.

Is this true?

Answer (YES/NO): NO